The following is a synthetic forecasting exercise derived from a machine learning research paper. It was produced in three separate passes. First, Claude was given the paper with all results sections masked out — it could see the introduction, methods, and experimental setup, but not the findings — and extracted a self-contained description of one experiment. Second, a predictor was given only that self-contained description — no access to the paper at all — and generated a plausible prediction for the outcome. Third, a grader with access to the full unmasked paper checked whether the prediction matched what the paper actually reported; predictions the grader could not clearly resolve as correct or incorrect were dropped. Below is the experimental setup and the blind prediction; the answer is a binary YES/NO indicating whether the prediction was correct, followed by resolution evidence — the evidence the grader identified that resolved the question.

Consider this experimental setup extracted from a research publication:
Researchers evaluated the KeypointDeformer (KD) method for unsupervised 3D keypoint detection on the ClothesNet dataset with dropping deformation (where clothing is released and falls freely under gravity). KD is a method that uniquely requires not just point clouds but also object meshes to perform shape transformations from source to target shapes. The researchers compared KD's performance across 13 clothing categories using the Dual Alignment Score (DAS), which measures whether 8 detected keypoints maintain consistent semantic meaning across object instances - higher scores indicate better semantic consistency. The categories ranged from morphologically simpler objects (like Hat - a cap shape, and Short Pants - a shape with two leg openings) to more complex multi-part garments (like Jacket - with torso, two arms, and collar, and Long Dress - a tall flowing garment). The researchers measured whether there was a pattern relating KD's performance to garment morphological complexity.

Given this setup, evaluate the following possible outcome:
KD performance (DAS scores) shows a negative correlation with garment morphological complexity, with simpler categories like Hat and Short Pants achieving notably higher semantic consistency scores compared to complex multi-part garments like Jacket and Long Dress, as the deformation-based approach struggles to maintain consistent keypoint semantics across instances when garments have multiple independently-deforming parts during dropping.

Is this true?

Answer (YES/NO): NO